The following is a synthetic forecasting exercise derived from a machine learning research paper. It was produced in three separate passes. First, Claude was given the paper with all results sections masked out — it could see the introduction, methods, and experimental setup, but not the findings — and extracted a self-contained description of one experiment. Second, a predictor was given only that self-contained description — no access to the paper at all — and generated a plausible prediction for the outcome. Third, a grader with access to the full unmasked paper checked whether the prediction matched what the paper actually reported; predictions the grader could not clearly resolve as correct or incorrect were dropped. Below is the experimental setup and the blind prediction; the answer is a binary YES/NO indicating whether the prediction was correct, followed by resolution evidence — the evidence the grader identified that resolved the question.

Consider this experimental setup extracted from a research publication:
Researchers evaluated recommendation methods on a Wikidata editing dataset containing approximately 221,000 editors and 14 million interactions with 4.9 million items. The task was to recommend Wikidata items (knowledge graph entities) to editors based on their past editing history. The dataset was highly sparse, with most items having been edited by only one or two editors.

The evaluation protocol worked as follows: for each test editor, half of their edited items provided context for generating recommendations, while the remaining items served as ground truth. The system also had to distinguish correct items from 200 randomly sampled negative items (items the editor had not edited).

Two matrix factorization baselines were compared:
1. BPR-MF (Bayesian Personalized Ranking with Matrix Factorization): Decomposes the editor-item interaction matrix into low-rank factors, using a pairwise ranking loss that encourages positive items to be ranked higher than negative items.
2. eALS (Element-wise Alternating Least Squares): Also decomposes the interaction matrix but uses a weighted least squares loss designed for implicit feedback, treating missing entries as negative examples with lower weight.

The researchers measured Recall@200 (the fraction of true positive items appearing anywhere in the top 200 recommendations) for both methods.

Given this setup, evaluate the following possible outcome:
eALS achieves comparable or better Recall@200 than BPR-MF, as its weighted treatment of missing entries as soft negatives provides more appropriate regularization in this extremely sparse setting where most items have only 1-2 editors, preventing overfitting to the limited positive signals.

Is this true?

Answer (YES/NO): NO